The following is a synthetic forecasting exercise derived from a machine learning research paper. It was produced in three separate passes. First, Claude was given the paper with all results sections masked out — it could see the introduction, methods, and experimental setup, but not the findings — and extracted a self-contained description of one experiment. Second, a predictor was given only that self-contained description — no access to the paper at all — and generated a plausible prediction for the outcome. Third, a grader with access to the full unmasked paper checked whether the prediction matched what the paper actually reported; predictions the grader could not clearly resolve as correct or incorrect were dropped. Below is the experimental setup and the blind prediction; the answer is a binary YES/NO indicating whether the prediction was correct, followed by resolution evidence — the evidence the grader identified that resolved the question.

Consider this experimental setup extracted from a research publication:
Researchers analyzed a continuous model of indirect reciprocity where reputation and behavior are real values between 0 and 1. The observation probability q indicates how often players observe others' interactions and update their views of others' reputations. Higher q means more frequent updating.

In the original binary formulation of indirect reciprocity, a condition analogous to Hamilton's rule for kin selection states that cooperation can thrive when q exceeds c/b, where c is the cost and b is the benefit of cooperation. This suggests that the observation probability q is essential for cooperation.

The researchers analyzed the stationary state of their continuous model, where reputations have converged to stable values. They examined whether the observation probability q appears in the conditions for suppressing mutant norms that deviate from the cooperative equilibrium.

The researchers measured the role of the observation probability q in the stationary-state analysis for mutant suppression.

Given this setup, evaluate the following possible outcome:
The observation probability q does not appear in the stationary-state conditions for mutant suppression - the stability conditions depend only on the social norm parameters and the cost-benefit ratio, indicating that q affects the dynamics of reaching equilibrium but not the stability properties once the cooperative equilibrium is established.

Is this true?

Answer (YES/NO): YES